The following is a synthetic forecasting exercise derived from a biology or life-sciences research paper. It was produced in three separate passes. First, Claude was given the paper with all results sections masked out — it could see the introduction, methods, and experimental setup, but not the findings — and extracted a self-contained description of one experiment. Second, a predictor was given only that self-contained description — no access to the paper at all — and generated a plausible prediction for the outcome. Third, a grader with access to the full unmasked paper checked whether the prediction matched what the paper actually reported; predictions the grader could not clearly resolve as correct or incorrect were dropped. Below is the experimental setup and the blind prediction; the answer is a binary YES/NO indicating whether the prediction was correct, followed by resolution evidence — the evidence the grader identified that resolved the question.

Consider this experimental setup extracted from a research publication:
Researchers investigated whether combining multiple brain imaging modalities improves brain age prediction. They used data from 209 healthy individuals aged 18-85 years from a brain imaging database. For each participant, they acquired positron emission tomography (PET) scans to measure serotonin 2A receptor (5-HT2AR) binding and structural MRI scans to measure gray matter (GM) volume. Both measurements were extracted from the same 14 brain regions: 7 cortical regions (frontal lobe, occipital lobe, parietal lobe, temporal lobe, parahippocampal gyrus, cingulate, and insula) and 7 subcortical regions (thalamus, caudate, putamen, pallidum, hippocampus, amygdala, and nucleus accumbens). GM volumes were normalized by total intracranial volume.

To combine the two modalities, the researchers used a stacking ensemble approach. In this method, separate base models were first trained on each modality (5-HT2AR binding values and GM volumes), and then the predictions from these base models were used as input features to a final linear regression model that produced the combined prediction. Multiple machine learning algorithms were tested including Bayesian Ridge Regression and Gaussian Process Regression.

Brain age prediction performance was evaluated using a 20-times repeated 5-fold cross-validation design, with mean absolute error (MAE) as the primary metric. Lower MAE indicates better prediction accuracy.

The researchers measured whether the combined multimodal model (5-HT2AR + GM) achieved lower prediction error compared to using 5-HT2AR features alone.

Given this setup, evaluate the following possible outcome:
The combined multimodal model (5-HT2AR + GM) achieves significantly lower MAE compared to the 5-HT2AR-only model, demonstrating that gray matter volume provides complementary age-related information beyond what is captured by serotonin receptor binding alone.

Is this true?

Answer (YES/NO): NO